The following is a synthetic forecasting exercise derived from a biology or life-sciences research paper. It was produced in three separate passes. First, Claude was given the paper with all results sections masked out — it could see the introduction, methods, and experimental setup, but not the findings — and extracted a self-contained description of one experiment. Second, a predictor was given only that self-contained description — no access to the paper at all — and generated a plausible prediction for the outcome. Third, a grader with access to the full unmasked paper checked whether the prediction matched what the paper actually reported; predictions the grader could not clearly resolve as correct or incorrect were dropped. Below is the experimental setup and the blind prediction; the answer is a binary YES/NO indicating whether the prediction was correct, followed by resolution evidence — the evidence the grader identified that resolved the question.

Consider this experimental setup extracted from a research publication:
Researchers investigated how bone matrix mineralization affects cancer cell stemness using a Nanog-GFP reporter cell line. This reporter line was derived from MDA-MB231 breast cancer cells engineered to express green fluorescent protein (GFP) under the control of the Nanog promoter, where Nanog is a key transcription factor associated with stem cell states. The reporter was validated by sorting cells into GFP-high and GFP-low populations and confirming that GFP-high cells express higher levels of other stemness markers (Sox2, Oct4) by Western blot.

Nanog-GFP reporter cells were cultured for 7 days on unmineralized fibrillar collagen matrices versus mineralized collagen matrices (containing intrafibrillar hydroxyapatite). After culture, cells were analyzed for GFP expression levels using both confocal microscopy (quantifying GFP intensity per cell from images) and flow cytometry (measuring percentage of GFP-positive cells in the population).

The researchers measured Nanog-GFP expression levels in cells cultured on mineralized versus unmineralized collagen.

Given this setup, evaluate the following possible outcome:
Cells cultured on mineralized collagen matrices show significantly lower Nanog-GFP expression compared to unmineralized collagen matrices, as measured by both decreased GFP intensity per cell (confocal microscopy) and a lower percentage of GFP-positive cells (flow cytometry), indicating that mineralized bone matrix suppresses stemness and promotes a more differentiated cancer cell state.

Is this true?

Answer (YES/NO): NO